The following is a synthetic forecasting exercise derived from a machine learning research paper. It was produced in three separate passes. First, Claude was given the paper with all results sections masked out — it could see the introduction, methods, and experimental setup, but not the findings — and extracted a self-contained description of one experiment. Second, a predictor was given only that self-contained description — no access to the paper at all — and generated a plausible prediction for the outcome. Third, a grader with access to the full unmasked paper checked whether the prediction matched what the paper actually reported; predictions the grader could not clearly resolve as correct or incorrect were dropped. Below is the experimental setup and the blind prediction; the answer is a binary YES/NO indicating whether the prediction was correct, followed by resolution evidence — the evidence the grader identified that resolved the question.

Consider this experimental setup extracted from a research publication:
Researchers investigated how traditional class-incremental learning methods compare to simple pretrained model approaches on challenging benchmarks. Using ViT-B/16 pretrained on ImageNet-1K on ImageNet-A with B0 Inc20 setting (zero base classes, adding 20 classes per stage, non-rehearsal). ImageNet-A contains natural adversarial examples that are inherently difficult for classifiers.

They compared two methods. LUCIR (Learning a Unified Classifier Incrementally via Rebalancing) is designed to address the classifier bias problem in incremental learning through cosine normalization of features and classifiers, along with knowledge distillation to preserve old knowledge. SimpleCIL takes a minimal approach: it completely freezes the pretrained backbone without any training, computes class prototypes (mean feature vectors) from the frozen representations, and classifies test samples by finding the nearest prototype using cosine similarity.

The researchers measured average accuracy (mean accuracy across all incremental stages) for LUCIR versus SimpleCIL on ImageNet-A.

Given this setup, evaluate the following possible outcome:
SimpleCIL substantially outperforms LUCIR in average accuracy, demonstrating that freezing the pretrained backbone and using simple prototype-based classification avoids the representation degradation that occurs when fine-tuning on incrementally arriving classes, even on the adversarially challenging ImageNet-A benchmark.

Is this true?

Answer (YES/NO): YES